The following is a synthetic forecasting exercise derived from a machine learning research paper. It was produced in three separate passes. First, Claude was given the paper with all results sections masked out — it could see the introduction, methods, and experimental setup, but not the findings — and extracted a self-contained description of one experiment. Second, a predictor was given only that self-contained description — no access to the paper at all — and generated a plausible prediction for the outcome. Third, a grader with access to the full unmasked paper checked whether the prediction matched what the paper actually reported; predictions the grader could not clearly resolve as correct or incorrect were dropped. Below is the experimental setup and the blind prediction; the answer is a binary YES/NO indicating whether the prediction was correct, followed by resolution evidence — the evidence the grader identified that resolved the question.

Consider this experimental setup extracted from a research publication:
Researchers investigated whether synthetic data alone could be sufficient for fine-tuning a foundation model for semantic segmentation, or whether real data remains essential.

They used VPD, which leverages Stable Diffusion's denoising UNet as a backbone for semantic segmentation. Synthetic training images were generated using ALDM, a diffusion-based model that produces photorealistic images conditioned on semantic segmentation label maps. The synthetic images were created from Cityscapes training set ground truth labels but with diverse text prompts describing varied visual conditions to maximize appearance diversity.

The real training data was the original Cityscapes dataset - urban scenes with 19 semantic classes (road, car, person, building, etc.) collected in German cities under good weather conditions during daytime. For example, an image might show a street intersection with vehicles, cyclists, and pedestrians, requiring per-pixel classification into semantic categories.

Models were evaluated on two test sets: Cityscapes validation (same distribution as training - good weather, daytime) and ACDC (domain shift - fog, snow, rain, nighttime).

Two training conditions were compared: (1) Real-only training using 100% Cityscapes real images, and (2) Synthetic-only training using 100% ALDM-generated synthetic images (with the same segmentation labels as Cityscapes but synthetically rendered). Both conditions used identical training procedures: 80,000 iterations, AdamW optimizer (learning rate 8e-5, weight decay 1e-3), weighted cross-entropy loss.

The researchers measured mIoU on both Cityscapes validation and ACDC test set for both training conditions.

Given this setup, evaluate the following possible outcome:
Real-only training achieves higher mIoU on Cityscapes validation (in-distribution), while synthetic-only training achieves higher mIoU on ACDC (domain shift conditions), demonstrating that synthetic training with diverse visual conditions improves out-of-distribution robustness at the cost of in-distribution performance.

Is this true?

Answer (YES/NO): NO